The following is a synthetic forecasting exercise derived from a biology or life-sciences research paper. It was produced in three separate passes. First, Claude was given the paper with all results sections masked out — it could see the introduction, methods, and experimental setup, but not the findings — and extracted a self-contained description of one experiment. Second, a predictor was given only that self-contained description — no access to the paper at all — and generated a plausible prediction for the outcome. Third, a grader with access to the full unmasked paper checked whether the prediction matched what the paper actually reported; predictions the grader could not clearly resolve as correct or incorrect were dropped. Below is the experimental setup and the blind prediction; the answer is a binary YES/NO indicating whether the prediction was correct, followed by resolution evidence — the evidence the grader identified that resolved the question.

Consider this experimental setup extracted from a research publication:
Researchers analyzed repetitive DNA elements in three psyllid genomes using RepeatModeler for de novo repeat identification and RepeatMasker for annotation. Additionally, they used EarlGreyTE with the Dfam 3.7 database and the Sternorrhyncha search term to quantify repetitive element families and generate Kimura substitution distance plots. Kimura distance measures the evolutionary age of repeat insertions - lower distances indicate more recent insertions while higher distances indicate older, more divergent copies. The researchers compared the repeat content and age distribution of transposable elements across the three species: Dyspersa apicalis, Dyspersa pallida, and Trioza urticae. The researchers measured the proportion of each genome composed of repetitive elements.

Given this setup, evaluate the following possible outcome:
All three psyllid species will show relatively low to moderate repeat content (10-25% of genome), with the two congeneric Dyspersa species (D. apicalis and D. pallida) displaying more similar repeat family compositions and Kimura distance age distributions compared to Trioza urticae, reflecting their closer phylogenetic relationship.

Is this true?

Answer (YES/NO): NO